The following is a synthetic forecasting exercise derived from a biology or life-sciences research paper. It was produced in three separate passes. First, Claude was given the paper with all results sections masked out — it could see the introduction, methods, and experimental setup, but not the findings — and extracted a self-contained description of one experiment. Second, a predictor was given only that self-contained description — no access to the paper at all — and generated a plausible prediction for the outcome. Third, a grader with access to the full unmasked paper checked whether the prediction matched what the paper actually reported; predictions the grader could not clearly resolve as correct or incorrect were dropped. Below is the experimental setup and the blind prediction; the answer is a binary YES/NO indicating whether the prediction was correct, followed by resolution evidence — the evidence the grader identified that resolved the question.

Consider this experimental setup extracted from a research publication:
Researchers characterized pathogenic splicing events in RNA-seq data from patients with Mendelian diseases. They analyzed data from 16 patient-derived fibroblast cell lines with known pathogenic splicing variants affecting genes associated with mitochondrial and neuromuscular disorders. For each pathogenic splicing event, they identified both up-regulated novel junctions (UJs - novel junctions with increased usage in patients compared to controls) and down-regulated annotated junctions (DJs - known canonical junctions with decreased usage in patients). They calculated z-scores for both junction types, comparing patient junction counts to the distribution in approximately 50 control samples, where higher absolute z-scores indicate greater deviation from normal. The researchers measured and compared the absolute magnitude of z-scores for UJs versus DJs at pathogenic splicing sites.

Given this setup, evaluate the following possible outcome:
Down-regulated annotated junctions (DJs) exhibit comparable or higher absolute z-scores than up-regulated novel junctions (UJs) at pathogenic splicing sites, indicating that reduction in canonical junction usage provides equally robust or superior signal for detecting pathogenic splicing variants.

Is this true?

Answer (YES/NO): NO